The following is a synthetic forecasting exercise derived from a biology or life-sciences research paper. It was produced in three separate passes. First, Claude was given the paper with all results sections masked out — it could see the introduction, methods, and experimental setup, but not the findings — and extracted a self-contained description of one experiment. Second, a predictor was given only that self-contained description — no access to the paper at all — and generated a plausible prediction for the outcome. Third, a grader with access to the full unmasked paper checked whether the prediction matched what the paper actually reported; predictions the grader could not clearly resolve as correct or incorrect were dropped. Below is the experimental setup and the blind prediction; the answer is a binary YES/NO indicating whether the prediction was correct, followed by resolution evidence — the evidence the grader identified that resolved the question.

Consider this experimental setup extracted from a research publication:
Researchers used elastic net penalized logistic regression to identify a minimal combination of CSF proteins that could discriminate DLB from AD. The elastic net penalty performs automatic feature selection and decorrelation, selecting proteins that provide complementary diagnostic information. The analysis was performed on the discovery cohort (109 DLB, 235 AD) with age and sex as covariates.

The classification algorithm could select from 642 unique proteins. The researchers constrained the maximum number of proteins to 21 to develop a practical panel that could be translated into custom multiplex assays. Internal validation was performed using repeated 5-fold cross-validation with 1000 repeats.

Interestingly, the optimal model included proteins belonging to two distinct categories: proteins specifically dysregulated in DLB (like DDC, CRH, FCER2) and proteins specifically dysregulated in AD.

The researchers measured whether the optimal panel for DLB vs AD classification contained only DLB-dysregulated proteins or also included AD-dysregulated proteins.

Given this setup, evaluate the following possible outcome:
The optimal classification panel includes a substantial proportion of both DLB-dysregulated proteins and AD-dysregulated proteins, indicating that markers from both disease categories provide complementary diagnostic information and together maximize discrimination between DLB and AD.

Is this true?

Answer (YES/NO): YES